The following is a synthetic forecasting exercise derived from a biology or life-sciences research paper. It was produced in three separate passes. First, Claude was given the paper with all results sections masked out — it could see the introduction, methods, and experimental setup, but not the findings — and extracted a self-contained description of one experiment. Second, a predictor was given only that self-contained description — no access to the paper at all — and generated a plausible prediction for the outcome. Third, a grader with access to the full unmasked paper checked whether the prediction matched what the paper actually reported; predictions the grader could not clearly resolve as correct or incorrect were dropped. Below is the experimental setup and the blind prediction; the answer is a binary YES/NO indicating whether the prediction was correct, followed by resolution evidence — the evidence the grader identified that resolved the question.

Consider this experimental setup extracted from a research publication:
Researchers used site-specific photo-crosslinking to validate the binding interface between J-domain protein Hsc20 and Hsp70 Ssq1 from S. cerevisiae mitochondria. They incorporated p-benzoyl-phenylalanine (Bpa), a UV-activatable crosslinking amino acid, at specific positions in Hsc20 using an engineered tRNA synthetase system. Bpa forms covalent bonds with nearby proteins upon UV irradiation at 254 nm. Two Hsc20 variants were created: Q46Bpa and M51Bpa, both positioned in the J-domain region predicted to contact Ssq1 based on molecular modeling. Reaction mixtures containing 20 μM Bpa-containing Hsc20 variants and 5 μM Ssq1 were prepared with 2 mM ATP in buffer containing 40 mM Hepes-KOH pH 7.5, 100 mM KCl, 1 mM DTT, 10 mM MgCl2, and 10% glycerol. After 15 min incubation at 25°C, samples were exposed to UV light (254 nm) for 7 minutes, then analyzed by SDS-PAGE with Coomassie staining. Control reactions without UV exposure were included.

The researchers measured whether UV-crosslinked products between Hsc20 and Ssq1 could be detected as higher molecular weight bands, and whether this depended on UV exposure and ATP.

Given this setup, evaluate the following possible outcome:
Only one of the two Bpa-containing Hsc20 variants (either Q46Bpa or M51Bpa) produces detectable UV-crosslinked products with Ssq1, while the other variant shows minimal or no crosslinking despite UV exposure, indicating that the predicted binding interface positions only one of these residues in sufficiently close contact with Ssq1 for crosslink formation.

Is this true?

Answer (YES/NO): NO